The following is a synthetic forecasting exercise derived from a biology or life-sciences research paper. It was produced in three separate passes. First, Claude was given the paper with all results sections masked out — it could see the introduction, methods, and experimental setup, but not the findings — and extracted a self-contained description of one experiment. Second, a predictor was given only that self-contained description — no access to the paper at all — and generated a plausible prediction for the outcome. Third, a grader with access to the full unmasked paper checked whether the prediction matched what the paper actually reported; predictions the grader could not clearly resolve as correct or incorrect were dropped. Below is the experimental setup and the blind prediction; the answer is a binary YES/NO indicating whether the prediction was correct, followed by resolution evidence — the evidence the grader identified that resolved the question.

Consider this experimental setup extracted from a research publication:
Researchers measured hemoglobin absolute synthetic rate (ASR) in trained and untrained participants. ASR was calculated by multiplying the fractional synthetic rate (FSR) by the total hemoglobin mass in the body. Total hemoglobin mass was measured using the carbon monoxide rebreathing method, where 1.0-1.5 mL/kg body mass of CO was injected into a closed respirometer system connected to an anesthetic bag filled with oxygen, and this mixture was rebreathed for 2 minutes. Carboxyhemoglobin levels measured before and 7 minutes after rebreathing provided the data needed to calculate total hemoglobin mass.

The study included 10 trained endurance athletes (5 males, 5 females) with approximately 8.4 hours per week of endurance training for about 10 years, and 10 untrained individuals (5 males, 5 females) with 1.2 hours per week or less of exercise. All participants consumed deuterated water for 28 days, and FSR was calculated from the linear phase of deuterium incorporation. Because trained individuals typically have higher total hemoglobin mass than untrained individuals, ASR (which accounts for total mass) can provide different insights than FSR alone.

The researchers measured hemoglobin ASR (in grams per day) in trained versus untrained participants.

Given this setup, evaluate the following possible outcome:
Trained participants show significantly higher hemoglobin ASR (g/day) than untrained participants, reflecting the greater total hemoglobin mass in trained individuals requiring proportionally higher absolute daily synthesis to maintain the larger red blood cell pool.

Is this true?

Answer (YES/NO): NO